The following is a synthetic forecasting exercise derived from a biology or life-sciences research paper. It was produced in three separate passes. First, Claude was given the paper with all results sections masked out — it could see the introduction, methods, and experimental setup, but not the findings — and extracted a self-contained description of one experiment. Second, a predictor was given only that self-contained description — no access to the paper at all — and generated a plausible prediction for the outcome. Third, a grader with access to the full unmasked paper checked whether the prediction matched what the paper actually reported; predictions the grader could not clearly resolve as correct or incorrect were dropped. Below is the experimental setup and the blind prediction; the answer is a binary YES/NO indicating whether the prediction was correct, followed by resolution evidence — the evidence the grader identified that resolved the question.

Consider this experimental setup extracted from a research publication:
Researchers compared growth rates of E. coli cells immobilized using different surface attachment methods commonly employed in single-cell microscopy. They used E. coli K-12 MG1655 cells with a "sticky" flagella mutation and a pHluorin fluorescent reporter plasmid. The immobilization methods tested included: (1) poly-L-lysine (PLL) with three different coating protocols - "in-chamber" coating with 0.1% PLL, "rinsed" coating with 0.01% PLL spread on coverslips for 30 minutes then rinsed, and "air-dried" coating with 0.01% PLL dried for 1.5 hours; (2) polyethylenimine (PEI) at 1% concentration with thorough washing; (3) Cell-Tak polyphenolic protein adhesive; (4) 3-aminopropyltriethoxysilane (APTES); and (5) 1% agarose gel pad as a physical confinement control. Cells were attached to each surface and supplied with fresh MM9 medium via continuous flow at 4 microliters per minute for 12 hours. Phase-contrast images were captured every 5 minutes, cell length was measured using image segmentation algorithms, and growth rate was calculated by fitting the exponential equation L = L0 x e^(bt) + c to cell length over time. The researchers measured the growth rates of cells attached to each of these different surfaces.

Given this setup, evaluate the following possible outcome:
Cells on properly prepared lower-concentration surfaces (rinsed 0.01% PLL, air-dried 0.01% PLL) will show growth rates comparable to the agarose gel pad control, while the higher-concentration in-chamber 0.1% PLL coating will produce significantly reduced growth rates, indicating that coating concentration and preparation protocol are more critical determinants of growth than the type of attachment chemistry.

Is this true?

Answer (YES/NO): NO